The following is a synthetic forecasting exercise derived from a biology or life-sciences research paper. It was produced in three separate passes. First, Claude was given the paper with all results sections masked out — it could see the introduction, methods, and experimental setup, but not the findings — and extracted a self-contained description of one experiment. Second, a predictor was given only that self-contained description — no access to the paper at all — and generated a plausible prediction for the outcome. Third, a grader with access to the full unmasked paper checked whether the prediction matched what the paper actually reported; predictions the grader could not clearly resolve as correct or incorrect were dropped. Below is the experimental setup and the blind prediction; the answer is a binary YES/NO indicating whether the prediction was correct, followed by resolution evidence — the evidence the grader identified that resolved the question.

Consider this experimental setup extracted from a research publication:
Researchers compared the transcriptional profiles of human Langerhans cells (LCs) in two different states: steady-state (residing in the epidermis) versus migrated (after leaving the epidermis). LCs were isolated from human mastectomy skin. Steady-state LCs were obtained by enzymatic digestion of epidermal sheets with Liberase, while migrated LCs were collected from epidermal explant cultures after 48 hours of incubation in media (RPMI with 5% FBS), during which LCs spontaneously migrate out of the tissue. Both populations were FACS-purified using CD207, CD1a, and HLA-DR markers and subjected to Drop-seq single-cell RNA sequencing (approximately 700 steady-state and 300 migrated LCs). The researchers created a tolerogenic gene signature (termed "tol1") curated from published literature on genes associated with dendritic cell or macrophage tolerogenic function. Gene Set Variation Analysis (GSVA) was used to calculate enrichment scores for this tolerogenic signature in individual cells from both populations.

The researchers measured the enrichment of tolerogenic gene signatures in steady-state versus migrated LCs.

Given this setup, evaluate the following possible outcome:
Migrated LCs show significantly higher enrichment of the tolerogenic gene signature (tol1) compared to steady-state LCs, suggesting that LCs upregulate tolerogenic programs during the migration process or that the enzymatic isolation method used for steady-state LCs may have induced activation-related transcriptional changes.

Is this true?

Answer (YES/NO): YES